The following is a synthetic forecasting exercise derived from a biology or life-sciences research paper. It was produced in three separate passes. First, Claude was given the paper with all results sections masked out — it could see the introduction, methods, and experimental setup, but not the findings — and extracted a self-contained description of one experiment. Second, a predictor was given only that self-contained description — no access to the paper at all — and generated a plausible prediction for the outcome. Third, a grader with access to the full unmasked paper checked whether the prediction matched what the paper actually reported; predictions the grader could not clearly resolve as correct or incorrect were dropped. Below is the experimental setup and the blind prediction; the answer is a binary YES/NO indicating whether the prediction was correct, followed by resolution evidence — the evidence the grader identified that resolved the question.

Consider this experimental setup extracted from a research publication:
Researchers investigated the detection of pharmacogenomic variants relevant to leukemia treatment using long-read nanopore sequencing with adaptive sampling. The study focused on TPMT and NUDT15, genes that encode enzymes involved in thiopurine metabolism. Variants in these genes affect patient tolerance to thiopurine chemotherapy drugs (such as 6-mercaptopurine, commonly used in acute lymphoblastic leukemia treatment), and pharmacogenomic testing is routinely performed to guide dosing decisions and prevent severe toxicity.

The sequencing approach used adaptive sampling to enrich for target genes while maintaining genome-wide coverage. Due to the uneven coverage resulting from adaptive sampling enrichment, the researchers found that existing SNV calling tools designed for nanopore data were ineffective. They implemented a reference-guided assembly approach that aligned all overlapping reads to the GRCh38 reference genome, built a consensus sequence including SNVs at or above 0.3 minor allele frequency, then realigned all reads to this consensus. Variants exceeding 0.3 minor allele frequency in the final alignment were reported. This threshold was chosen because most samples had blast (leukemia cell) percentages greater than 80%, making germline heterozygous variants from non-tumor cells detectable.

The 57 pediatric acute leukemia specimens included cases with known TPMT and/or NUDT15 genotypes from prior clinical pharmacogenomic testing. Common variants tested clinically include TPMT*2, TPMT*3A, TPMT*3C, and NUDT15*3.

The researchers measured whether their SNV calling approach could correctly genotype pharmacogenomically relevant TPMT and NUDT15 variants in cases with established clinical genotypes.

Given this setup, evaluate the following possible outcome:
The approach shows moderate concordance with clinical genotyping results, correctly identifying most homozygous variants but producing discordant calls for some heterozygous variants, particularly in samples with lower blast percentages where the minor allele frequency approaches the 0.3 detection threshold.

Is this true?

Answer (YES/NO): NO